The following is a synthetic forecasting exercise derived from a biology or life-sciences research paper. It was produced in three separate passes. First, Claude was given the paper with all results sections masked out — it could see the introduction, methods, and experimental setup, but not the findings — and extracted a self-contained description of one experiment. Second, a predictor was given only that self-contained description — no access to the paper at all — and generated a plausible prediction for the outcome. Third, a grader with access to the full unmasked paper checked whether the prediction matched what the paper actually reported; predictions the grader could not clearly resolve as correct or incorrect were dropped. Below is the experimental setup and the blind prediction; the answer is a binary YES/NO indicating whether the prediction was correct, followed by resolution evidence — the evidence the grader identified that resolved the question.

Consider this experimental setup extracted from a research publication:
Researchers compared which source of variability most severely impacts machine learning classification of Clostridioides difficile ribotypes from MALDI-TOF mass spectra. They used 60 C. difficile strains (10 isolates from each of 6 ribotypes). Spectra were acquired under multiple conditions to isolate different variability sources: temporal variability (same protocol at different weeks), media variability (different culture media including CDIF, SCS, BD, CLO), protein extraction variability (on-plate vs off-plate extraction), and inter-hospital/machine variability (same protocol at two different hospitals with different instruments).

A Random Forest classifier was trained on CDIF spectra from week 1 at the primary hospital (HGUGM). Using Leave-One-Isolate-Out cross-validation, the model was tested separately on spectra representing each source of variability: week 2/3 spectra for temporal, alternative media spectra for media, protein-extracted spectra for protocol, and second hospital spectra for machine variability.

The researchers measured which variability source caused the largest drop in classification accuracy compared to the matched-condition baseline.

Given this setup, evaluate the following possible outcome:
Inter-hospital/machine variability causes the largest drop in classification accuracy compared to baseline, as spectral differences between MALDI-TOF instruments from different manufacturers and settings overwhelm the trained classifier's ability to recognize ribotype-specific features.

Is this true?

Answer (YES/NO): NO